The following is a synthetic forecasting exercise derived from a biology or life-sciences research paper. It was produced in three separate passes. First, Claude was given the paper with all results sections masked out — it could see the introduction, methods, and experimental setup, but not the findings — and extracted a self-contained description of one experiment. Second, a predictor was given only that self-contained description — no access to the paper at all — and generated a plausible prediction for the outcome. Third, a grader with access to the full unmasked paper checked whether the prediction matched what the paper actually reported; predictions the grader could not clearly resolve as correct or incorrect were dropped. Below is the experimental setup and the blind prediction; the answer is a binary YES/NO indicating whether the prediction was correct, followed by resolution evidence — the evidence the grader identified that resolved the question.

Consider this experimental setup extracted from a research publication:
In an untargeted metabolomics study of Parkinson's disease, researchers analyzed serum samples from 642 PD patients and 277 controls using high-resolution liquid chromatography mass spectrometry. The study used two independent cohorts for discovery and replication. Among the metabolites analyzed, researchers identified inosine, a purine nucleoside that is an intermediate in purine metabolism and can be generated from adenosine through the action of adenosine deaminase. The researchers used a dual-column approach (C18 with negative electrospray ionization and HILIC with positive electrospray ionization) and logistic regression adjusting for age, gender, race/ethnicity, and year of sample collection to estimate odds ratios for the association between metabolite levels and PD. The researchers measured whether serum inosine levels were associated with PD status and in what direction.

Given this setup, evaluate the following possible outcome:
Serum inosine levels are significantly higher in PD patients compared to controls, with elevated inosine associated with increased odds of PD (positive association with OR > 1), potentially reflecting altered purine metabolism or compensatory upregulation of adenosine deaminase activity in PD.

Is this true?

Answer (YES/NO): NO